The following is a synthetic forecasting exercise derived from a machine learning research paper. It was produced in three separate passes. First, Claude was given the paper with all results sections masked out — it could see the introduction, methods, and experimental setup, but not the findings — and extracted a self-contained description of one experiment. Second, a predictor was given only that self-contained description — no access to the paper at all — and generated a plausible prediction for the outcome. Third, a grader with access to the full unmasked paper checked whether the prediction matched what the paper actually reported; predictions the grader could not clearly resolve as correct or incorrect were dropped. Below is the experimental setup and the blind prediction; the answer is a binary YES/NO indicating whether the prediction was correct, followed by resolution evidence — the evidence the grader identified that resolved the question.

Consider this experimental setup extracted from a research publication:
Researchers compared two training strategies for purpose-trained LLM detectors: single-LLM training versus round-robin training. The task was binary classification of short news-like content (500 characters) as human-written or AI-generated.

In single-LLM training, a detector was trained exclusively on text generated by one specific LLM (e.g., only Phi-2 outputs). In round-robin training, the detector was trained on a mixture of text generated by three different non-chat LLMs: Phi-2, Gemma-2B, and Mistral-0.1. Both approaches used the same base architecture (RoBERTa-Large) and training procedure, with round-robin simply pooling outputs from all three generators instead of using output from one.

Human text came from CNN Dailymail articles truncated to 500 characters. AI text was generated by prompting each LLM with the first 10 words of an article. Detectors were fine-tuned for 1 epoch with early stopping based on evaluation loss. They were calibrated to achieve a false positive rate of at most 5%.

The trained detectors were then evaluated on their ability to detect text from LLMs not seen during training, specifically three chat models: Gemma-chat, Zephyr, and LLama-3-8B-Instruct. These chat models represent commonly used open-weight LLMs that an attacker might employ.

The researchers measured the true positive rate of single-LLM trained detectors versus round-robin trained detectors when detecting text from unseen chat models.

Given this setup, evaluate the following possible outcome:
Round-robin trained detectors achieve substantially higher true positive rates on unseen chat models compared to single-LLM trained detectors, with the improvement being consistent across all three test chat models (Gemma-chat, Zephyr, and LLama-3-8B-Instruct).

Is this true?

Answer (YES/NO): NO